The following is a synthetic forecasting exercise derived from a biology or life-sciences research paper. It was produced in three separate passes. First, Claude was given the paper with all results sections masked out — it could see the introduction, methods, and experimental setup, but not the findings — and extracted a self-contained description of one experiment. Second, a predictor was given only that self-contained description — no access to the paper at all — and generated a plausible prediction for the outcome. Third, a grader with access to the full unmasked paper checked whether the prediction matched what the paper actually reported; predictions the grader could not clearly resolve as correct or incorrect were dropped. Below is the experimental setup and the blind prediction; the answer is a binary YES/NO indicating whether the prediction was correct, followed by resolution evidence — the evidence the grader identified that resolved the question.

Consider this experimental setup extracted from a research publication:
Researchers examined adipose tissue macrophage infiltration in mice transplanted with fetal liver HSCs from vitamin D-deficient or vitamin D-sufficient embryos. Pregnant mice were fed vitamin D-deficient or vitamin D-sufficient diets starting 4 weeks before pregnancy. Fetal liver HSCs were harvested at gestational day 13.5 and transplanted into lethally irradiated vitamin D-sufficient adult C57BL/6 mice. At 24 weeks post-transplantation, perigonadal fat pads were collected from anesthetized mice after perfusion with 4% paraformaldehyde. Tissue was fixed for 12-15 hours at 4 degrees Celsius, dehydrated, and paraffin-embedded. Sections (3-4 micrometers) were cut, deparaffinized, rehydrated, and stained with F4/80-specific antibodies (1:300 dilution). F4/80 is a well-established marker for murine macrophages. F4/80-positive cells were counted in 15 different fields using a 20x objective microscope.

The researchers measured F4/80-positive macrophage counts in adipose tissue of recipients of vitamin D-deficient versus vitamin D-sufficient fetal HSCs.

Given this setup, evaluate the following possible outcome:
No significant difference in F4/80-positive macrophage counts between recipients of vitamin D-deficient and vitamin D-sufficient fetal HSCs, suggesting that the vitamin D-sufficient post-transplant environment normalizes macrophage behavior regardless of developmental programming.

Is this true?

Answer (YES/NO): NO